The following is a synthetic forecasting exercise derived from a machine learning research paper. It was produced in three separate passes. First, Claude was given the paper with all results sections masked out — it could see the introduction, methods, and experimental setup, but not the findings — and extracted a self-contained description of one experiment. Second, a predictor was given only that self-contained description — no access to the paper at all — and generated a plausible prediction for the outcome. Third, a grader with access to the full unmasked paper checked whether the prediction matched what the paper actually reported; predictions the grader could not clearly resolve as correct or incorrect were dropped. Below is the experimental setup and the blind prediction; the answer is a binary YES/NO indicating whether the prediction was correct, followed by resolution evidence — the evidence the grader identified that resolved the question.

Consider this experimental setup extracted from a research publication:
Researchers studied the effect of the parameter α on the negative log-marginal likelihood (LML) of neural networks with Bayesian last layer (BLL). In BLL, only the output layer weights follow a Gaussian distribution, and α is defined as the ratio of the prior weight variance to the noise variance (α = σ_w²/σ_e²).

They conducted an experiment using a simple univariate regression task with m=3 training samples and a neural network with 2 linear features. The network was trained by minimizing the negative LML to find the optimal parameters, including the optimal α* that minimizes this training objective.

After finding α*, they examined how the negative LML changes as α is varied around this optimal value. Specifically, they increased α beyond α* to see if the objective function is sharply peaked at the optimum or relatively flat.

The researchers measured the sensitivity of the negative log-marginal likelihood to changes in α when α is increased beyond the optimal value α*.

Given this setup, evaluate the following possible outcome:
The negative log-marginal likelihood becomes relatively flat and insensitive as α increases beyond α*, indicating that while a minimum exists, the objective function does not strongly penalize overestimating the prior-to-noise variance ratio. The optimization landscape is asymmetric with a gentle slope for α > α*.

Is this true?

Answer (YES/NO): YES